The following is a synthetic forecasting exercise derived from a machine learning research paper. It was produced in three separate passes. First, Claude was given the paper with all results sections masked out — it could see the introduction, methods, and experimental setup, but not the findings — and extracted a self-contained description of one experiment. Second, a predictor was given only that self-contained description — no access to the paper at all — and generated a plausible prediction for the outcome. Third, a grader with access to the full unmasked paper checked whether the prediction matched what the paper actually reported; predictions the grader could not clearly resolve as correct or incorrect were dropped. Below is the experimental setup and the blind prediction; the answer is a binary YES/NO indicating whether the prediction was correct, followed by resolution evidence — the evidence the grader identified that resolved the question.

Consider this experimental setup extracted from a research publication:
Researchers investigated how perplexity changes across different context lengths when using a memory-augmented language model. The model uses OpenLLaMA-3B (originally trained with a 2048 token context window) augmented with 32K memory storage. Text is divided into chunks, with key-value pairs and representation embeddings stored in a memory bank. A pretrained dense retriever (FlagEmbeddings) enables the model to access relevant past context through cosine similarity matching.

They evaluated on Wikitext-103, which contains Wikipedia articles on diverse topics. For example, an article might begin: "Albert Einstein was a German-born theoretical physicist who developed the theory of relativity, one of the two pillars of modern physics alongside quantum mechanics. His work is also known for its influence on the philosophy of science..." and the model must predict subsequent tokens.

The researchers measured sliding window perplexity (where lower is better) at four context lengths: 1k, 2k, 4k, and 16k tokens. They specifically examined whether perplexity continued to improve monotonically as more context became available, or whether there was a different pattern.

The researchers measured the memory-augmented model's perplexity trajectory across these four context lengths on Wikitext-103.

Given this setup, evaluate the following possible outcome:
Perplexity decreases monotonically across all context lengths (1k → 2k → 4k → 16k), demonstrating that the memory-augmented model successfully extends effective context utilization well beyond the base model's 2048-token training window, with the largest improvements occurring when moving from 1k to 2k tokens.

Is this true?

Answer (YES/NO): NO